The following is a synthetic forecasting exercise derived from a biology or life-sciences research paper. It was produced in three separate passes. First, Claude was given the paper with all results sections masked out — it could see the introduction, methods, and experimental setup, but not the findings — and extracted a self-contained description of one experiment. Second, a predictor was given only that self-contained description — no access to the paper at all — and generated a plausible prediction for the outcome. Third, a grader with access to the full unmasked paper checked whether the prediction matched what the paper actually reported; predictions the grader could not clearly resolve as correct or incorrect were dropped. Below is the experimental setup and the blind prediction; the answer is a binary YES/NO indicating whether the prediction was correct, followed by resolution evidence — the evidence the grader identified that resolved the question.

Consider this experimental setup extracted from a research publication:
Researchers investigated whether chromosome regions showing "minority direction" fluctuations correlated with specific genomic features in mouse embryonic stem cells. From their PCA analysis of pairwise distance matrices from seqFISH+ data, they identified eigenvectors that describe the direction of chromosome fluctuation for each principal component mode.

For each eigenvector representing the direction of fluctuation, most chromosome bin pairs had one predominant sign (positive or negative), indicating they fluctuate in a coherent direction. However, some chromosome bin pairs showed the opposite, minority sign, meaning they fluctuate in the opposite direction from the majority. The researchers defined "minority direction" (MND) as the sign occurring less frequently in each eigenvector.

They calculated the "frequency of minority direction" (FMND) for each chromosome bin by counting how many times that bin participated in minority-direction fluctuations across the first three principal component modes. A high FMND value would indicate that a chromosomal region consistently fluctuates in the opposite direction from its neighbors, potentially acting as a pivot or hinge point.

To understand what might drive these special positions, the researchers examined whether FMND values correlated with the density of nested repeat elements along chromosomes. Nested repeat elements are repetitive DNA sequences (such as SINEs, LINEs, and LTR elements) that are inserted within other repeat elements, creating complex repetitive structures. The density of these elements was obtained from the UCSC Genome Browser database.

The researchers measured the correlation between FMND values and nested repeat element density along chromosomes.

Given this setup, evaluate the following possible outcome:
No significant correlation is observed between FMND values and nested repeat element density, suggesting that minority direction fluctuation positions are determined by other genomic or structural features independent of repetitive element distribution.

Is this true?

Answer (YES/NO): NO